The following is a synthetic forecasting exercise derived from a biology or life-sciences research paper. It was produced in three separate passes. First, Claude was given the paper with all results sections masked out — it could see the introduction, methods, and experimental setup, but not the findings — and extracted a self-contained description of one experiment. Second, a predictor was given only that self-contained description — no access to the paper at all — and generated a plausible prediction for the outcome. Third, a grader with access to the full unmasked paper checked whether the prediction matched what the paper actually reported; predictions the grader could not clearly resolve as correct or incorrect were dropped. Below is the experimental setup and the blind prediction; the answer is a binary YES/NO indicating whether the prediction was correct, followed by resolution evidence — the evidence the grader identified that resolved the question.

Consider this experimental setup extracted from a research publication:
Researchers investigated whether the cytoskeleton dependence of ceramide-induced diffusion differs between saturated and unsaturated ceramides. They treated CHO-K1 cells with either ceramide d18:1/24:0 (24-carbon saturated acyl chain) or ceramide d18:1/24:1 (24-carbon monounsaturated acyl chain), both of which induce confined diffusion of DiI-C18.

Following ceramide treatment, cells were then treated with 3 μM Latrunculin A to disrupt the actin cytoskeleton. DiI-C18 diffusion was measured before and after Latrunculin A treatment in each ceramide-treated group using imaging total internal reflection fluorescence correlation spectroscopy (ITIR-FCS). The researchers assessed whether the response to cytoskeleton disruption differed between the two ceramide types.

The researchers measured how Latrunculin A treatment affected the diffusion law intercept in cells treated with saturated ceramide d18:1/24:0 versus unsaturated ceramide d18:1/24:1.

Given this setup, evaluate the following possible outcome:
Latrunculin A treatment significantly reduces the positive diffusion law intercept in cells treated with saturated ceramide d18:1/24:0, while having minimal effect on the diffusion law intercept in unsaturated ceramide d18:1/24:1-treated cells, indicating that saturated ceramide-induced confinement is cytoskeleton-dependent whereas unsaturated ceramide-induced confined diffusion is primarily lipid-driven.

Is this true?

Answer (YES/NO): YES